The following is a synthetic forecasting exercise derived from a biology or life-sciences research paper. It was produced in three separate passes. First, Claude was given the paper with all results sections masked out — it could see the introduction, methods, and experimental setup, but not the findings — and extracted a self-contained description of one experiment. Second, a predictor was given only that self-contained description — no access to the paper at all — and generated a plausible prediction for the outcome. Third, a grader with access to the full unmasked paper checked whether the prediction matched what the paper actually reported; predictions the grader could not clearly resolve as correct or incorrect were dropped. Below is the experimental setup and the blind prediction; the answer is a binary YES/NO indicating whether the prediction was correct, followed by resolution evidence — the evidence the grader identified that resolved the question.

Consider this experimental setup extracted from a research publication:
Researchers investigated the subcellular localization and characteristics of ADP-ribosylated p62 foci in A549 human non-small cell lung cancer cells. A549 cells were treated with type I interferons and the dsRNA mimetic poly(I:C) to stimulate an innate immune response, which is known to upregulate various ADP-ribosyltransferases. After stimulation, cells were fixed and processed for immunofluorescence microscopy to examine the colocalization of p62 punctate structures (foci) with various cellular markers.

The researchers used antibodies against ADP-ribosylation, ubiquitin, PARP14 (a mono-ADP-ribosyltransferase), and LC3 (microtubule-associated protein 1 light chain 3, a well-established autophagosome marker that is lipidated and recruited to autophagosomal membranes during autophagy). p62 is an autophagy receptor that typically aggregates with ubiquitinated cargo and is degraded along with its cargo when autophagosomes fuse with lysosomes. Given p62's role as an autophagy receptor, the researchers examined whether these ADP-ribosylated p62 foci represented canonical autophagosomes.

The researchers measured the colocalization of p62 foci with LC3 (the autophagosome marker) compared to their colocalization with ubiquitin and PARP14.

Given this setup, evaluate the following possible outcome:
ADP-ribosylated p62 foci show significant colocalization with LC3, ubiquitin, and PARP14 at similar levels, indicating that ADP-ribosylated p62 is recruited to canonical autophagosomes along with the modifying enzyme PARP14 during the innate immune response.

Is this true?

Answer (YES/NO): NO